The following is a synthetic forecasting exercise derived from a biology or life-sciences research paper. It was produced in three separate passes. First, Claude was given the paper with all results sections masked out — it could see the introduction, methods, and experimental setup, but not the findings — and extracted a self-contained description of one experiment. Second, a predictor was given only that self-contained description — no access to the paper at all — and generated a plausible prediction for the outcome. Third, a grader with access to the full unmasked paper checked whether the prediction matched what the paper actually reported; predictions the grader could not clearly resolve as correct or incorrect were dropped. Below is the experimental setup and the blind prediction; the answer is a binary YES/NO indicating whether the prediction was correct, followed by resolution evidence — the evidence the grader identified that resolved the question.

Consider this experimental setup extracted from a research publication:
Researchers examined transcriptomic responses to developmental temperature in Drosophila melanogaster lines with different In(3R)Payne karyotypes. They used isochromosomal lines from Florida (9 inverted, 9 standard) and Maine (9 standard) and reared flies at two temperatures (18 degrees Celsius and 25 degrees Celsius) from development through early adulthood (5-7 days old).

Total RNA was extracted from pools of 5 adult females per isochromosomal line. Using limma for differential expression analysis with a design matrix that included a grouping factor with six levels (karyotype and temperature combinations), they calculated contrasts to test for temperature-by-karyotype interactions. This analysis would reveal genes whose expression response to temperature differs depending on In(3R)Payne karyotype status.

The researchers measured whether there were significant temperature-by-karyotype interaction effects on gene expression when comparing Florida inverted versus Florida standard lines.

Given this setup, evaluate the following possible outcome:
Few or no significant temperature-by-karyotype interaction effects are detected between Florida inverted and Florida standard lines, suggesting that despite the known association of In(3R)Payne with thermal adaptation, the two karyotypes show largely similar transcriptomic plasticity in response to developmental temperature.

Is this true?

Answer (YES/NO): NO